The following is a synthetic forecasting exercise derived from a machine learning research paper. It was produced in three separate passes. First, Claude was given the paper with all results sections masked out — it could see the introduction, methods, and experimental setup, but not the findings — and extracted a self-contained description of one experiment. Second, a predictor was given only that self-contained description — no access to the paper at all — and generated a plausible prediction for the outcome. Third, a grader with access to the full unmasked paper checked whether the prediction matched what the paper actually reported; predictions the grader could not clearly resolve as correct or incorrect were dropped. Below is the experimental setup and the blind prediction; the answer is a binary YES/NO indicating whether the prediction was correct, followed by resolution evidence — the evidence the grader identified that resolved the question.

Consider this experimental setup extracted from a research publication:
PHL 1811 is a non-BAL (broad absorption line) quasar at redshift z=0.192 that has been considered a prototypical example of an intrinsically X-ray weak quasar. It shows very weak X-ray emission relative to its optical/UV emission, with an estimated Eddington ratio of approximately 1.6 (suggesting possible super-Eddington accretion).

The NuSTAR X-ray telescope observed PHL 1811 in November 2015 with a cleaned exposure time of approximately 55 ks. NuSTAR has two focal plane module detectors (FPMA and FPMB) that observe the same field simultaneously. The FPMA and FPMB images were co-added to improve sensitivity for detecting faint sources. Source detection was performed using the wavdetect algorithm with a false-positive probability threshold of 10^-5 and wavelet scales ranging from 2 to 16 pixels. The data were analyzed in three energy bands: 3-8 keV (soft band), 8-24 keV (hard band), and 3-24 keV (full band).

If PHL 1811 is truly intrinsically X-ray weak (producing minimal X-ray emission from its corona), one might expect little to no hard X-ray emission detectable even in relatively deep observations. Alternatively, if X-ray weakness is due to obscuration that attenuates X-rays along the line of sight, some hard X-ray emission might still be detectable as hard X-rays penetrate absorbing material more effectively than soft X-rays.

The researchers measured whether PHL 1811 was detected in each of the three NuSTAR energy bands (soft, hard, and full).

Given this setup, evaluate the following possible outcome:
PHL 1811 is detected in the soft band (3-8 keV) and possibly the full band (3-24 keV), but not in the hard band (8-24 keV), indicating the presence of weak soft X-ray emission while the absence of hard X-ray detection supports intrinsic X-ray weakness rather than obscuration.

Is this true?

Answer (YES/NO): NO